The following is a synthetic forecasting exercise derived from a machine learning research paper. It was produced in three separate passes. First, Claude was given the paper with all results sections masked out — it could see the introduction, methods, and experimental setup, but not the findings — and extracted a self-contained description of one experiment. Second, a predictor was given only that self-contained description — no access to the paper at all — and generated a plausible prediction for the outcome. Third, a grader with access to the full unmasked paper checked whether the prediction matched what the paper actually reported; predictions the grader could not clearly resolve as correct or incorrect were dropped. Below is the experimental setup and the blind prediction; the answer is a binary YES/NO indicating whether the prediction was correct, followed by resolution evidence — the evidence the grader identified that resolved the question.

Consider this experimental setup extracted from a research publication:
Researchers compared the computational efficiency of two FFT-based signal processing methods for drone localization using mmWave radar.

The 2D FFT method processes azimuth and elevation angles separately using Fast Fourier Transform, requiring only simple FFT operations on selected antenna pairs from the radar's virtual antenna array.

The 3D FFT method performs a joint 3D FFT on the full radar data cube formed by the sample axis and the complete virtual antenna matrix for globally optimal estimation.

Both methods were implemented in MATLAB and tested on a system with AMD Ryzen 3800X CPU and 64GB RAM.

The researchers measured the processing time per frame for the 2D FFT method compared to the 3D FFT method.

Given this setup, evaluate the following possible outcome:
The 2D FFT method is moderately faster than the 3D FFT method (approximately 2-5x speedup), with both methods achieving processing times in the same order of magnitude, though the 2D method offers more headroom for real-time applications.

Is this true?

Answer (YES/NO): NO